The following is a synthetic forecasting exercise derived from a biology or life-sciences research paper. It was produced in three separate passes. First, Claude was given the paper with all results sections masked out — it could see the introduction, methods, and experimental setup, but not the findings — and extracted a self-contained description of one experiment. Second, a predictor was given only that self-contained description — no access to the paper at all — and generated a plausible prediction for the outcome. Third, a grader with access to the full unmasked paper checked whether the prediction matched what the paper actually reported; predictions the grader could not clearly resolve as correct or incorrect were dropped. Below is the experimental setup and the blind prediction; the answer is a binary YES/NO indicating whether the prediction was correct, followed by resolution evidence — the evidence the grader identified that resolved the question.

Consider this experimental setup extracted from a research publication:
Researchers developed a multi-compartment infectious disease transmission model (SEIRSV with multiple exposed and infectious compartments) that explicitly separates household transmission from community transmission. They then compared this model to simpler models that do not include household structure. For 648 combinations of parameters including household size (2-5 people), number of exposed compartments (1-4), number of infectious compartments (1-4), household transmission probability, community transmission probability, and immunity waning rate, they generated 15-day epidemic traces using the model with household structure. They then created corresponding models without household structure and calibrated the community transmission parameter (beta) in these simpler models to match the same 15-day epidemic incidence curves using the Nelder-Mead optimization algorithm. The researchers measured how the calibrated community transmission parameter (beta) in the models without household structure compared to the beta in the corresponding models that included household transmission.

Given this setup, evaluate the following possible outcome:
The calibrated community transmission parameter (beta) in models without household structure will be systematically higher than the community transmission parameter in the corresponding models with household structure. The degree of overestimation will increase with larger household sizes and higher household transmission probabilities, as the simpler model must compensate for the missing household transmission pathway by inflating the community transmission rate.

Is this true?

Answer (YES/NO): YES